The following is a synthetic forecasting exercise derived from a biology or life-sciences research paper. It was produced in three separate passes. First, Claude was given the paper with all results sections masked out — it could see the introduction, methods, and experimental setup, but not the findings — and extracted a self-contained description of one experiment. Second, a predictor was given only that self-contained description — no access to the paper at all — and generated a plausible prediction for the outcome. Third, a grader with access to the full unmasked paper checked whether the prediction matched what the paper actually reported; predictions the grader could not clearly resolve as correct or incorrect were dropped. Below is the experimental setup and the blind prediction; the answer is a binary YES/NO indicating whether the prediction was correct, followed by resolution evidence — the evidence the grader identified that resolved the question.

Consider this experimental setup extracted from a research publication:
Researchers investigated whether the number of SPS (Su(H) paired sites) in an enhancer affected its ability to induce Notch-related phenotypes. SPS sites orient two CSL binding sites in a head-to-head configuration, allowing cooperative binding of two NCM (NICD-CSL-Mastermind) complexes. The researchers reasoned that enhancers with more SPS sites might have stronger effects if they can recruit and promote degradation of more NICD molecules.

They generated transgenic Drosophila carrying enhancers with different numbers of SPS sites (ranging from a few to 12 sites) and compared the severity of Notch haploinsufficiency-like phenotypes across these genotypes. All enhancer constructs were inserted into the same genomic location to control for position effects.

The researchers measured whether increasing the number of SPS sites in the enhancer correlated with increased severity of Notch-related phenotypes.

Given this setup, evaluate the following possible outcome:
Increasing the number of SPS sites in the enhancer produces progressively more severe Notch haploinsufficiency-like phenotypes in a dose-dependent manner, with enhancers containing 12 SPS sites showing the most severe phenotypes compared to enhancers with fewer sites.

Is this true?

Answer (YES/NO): YES